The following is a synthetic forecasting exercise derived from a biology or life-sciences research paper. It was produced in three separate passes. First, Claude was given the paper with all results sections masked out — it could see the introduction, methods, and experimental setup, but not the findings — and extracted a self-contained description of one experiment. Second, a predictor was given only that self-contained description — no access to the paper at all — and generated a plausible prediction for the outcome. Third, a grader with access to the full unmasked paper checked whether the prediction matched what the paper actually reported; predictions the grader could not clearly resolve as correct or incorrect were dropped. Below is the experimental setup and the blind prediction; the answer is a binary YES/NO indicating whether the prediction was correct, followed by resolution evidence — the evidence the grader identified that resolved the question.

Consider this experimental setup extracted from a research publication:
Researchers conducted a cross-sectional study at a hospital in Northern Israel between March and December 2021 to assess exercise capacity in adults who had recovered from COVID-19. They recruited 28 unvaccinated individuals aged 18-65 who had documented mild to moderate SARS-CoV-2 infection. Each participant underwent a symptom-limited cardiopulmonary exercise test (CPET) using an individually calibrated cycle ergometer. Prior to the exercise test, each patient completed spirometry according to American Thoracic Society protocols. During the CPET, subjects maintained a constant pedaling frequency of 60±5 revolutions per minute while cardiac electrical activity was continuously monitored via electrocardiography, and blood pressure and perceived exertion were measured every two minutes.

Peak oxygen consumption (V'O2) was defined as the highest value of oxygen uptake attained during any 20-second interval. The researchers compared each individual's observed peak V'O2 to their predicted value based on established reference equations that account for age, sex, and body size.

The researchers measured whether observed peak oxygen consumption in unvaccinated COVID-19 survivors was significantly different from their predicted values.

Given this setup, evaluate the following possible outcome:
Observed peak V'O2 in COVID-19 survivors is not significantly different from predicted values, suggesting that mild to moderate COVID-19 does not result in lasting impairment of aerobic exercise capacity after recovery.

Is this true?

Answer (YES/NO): NO